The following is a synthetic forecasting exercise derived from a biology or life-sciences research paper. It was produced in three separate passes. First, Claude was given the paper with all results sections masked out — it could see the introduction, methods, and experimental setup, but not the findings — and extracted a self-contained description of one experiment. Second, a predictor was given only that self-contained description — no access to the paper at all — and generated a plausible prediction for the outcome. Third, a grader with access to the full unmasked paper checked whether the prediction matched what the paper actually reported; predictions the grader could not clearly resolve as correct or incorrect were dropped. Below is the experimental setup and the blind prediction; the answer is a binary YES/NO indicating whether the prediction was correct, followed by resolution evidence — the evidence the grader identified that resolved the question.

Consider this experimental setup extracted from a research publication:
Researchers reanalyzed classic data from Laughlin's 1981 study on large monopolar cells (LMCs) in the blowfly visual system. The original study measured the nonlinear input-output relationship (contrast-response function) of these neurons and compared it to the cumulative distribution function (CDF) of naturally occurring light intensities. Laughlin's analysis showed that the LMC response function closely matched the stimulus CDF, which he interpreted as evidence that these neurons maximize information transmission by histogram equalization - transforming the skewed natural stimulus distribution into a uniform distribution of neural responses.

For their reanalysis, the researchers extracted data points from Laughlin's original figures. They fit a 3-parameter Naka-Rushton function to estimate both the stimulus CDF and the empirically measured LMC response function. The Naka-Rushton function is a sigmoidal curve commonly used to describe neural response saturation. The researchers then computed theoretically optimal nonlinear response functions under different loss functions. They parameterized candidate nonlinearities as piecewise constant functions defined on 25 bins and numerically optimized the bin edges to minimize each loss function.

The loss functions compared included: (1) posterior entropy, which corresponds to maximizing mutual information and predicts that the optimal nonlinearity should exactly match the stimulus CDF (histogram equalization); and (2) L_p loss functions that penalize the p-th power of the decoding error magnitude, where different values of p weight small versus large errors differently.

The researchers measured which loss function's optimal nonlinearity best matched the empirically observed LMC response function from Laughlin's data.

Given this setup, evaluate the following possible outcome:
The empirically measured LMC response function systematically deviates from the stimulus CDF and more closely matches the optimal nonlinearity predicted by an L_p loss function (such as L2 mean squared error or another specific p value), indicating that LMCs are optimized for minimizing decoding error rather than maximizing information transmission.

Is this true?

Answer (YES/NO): YES